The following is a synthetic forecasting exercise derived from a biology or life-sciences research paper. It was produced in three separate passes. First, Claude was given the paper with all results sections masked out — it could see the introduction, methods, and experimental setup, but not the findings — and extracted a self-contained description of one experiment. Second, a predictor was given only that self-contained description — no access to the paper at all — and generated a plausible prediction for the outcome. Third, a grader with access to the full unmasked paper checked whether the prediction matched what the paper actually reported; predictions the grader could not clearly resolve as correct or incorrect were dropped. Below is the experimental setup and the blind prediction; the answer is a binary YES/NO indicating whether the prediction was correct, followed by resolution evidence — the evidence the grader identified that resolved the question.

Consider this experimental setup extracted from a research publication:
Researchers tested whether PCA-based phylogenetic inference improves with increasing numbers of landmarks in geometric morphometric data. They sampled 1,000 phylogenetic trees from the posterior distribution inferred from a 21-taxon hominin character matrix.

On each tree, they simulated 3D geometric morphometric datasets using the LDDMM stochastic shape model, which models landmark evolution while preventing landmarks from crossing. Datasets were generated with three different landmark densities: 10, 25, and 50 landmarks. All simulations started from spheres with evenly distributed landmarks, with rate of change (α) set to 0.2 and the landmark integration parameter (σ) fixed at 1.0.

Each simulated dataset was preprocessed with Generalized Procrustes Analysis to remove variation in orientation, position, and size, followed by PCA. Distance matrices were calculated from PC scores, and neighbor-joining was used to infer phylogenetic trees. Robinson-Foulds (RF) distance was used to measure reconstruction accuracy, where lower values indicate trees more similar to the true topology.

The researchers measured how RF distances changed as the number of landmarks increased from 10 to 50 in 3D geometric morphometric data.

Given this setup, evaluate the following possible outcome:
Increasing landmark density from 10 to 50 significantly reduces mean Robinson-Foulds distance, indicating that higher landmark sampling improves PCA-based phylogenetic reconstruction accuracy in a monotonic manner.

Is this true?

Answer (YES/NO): NO